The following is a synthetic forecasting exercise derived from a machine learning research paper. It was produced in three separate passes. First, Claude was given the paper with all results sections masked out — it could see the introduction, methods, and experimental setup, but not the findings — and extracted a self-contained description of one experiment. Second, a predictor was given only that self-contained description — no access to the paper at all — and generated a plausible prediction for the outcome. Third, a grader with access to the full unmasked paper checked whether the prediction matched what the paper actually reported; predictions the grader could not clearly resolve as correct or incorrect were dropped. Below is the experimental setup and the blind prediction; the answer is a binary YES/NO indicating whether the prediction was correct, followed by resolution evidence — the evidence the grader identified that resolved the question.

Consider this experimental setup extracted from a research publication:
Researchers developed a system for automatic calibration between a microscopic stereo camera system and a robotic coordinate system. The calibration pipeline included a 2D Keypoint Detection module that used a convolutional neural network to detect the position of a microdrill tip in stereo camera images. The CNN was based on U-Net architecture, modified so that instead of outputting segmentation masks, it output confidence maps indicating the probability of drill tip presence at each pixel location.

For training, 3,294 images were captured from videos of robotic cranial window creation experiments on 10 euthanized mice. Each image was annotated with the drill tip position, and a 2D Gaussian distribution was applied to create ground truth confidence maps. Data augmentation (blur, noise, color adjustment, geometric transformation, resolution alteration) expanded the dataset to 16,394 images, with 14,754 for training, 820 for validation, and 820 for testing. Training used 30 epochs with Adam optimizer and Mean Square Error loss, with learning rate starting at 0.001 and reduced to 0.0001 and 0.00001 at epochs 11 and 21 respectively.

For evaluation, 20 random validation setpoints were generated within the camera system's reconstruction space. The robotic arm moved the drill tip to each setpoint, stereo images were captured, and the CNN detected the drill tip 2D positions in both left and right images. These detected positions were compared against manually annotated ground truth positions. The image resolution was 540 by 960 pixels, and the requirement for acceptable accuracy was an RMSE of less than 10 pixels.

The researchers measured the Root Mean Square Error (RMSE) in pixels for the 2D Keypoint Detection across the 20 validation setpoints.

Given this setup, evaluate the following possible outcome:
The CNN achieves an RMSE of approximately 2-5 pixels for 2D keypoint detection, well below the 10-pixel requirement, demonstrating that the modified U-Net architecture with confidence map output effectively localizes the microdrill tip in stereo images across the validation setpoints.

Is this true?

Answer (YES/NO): YES